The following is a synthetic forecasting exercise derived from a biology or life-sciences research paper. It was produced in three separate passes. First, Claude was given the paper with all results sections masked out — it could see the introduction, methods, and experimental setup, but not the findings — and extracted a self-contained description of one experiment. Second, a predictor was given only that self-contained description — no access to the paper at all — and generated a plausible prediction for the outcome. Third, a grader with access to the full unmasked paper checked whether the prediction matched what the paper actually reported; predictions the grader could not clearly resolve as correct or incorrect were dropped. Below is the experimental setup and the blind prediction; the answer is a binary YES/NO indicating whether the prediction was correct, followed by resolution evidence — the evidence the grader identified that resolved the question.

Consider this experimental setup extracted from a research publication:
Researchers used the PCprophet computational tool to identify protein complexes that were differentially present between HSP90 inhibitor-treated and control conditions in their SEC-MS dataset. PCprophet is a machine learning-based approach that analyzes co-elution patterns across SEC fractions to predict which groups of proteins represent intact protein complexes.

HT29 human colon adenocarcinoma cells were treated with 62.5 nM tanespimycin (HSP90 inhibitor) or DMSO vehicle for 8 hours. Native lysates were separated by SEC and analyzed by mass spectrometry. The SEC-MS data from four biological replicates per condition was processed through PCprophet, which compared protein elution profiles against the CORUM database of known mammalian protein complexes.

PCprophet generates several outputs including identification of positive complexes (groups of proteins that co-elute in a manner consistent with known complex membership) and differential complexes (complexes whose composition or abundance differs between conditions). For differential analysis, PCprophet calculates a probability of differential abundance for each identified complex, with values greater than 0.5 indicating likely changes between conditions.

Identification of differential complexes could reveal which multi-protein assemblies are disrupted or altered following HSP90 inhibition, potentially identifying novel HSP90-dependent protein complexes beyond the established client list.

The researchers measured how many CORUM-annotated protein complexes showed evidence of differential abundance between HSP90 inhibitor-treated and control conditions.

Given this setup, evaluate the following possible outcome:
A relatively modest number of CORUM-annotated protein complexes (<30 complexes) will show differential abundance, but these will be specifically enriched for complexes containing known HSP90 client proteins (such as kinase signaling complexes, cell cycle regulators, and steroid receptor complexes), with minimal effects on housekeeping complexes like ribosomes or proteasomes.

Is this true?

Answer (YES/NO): NO